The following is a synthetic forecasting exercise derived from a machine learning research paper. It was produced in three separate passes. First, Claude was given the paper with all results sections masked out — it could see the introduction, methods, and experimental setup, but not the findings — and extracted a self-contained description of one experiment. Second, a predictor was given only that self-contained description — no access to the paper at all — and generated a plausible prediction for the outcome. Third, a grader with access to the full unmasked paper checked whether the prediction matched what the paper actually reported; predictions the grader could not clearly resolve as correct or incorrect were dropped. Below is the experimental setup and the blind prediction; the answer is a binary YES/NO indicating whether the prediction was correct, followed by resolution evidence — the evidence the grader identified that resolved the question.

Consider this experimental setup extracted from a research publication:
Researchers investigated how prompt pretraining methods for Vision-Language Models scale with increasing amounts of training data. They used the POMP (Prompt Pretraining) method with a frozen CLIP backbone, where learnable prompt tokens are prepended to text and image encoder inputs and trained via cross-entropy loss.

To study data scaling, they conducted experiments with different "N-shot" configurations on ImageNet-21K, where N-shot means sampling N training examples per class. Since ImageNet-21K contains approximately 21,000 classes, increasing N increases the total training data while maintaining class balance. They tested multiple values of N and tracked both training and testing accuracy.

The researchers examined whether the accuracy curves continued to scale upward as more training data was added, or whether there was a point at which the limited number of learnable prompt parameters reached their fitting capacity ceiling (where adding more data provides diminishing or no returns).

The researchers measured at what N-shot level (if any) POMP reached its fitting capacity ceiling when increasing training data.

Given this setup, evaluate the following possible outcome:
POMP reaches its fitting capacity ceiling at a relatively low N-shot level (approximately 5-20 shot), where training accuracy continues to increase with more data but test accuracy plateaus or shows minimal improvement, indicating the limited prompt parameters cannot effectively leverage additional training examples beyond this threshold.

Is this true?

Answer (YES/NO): NO